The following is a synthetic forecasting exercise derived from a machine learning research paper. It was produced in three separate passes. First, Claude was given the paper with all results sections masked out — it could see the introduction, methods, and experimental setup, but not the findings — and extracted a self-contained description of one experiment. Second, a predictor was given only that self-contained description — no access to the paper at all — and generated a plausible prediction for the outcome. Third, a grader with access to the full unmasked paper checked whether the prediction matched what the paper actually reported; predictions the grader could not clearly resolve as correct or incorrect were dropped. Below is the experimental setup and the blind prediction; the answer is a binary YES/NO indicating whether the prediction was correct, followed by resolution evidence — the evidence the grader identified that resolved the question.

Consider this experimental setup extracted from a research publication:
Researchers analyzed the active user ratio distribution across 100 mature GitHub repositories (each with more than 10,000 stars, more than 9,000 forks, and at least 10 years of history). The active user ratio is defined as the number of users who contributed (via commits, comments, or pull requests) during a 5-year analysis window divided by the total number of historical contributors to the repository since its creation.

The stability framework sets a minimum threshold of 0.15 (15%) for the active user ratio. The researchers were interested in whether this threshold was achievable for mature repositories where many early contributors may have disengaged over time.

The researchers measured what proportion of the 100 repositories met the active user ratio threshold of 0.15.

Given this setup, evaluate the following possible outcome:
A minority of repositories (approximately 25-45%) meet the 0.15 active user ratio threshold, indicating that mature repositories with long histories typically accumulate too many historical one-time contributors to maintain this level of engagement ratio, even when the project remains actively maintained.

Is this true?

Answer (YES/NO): NO